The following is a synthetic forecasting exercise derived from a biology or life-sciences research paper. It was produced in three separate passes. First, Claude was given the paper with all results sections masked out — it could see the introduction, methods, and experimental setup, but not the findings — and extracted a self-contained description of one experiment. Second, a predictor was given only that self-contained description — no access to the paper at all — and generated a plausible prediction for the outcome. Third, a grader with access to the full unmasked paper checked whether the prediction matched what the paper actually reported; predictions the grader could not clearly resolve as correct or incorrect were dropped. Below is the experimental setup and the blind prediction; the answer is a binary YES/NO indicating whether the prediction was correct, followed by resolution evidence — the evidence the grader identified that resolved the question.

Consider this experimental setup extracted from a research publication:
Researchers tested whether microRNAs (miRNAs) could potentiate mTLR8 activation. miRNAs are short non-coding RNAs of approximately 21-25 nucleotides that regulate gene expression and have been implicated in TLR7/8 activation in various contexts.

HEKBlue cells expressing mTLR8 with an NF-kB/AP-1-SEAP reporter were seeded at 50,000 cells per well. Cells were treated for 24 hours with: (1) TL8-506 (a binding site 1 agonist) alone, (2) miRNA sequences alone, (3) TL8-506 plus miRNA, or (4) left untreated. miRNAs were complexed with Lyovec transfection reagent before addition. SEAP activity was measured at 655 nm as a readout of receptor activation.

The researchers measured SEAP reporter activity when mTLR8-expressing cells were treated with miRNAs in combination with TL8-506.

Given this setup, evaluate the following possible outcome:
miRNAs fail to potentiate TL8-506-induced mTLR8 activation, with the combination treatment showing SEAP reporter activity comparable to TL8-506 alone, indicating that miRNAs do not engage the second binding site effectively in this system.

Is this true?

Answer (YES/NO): NO